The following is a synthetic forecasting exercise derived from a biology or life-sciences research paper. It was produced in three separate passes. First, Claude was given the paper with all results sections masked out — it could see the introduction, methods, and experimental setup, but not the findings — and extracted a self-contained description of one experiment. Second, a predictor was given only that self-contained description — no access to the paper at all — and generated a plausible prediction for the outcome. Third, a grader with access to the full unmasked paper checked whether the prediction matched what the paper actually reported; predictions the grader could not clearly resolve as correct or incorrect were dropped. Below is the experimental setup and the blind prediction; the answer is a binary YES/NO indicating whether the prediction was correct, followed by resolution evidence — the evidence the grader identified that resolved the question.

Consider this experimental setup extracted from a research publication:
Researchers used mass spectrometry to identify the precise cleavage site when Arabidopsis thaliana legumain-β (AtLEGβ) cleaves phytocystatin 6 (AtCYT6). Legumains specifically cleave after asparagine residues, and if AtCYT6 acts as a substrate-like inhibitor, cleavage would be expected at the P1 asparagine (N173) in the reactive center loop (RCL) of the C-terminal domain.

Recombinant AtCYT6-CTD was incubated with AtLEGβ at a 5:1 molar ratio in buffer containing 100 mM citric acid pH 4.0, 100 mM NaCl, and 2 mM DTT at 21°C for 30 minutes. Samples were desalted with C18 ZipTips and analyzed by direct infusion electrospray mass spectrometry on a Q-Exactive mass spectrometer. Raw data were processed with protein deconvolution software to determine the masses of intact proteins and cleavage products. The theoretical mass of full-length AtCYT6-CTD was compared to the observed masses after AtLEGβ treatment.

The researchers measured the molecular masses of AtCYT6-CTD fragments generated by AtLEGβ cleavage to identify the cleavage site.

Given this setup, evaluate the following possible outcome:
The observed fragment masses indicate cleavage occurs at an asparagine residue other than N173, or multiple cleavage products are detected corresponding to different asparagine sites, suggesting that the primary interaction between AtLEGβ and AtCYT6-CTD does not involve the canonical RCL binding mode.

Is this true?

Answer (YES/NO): NO